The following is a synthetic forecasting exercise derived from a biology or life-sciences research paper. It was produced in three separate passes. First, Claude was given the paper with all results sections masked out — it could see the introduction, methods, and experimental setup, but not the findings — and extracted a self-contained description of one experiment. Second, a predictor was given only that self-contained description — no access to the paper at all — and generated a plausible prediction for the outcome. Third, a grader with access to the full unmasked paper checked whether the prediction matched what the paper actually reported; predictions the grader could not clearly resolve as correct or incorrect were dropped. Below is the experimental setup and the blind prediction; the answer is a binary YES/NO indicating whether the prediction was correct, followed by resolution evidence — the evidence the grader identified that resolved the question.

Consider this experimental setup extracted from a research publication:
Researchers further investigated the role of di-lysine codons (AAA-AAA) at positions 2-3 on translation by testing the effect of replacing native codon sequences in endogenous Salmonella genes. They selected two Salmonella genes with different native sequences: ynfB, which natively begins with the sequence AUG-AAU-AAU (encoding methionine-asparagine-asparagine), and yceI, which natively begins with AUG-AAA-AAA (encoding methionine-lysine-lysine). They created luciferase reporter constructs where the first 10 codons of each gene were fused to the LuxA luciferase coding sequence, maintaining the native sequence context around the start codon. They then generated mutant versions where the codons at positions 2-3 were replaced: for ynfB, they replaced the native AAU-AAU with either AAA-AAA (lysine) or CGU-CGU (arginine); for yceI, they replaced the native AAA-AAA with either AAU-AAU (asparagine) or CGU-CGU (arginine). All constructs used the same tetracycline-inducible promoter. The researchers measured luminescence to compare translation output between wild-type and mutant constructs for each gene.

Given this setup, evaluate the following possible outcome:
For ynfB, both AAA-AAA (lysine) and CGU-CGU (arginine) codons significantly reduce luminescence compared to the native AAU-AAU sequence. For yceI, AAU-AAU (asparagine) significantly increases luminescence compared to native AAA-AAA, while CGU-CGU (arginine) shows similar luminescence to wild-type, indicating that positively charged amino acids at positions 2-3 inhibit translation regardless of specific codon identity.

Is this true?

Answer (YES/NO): NO